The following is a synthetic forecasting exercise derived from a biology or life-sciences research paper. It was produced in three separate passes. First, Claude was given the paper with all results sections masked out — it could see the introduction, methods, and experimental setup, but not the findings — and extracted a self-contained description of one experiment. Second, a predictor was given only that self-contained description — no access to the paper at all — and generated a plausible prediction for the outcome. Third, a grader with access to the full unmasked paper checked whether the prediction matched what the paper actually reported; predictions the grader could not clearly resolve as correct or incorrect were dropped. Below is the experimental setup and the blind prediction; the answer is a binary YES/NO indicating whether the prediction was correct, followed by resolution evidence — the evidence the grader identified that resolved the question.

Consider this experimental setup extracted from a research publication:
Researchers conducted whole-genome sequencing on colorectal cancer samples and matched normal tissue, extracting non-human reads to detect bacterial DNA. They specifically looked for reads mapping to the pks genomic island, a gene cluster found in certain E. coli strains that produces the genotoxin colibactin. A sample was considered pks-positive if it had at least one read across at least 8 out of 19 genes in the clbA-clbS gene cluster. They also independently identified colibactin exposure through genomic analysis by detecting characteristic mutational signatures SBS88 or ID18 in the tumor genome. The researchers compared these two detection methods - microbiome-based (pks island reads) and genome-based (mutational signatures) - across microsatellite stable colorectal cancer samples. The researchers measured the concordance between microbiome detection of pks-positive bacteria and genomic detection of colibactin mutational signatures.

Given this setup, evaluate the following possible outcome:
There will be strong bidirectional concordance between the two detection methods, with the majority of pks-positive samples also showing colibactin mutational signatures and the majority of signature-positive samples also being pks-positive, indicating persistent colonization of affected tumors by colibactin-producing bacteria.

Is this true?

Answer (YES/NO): NO